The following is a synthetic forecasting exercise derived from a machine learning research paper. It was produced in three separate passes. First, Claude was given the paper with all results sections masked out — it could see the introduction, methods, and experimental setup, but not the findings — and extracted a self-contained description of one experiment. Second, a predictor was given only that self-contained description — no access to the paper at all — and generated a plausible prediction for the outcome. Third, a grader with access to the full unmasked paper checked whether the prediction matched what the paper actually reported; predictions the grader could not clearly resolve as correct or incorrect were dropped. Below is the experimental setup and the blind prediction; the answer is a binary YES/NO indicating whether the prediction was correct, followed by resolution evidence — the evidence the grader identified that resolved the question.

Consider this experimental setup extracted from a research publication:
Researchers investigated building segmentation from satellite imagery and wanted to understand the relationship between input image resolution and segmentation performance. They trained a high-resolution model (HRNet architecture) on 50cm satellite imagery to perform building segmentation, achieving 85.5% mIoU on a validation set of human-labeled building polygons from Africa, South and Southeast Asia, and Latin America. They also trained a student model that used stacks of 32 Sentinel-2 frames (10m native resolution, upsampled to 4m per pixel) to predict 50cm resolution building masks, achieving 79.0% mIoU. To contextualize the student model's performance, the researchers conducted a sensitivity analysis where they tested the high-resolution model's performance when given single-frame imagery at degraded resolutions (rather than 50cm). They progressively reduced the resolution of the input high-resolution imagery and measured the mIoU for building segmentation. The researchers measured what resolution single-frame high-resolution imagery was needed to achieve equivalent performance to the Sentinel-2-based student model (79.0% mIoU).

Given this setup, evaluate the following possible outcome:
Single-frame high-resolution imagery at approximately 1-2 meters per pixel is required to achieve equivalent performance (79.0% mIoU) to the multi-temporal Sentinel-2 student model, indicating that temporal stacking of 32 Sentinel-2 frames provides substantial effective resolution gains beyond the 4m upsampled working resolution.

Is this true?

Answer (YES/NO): NO